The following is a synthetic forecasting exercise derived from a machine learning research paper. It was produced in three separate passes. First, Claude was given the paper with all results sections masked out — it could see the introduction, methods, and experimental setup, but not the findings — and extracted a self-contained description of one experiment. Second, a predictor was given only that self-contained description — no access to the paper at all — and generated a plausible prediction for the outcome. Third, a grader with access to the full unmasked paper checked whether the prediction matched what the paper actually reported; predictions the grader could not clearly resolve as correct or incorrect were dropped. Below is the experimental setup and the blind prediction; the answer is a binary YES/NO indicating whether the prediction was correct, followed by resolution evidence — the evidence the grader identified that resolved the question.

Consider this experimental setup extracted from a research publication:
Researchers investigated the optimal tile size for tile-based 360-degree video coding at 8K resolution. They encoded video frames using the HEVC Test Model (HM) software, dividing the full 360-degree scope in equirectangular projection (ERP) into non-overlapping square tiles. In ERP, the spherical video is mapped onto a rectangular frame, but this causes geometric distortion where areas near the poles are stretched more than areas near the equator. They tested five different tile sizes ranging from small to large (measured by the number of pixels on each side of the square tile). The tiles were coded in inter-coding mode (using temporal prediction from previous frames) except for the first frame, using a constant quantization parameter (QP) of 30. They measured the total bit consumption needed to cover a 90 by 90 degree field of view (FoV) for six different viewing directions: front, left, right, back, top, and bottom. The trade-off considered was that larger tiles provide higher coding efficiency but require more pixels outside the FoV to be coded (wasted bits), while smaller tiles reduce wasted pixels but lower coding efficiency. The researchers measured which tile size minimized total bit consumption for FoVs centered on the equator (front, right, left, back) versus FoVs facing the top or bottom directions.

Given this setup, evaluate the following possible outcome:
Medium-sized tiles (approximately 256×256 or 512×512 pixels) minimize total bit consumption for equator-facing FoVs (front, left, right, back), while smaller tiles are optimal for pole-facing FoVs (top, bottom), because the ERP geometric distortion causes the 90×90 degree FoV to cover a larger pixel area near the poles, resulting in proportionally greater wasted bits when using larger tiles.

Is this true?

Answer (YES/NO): YES